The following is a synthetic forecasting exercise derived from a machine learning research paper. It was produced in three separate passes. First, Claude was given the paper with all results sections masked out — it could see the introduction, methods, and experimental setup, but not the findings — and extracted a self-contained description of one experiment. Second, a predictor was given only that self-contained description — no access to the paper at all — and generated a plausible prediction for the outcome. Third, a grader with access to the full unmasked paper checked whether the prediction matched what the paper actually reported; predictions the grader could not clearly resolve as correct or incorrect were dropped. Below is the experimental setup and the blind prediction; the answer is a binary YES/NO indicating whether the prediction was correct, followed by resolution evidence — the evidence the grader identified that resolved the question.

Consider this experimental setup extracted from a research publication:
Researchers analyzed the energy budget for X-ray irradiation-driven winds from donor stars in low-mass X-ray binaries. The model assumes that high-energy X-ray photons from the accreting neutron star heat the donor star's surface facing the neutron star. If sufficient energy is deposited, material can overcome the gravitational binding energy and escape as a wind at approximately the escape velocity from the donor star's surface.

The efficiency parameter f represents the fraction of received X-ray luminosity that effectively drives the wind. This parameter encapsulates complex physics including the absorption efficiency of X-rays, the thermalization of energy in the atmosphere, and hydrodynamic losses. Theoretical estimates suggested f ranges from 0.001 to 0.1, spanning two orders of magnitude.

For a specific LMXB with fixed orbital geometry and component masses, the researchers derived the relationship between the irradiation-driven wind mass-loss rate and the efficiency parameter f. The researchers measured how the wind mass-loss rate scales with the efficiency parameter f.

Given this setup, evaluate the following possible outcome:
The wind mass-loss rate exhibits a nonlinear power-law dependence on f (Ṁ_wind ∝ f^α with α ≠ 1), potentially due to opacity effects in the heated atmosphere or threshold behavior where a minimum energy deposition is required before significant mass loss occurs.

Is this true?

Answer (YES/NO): NO